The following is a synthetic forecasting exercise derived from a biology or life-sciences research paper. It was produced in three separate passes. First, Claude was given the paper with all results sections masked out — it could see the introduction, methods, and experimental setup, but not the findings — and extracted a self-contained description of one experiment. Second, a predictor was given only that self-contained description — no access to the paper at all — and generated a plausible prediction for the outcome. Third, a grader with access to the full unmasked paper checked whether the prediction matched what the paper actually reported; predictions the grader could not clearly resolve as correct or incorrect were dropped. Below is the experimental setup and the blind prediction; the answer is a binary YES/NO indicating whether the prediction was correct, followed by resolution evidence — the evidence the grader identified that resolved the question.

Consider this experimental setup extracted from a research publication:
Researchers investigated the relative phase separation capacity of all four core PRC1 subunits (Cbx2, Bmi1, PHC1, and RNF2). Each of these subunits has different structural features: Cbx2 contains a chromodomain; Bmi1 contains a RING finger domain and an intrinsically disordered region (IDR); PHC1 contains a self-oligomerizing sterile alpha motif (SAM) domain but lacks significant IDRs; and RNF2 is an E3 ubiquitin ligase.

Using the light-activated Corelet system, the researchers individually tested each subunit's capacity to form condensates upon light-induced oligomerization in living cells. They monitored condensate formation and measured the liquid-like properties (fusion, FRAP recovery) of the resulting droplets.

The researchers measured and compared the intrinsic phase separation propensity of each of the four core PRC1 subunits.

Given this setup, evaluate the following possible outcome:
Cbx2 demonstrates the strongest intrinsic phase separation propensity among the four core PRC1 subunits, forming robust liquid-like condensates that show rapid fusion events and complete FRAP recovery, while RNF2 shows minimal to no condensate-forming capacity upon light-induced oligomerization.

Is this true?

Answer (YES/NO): NO